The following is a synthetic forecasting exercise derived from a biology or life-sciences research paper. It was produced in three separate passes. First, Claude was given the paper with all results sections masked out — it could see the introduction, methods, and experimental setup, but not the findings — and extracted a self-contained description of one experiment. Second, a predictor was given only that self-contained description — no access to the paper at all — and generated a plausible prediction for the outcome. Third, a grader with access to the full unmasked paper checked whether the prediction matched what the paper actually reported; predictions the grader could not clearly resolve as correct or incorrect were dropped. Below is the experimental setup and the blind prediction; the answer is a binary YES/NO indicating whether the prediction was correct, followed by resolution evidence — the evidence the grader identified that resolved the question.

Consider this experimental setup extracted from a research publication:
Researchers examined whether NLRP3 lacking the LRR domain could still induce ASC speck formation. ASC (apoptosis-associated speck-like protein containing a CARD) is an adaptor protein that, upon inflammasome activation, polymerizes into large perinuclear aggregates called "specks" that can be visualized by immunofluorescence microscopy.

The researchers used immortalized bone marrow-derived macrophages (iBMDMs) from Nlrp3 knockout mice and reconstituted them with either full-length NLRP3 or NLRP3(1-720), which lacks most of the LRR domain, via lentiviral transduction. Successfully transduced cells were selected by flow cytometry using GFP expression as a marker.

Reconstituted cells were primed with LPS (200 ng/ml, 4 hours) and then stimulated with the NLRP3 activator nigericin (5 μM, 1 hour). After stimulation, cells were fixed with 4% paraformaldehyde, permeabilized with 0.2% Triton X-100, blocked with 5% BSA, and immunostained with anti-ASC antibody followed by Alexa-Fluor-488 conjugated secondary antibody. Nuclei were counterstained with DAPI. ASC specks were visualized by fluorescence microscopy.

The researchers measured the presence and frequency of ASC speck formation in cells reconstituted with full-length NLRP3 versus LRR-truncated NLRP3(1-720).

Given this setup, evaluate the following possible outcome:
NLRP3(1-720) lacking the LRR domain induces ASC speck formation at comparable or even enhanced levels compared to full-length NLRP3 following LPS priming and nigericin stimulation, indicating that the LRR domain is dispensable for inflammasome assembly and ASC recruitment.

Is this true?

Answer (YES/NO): NO